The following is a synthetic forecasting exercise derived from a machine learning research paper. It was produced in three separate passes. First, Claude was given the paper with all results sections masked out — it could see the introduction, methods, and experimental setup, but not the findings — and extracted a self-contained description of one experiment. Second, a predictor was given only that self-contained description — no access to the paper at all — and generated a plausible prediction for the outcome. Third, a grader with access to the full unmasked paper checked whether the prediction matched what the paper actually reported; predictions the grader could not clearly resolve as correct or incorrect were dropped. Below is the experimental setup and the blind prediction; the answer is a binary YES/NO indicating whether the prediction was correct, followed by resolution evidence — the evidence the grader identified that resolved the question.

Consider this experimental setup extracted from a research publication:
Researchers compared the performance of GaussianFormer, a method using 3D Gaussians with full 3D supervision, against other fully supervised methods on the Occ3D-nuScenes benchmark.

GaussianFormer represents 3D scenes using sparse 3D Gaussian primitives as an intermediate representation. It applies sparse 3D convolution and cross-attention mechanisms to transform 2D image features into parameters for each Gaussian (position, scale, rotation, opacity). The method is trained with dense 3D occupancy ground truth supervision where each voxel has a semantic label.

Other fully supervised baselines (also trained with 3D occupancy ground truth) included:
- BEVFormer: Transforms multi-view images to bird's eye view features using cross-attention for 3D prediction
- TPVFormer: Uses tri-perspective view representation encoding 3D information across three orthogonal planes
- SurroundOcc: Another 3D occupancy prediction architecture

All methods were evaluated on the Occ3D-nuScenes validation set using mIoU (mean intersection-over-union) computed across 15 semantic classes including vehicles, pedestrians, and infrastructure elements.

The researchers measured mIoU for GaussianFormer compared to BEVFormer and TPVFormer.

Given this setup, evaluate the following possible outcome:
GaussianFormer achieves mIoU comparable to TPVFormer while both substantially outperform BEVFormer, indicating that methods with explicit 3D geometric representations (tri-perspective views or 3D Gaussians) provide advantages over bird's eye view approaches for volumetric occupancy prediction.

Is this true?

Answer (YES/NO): NO